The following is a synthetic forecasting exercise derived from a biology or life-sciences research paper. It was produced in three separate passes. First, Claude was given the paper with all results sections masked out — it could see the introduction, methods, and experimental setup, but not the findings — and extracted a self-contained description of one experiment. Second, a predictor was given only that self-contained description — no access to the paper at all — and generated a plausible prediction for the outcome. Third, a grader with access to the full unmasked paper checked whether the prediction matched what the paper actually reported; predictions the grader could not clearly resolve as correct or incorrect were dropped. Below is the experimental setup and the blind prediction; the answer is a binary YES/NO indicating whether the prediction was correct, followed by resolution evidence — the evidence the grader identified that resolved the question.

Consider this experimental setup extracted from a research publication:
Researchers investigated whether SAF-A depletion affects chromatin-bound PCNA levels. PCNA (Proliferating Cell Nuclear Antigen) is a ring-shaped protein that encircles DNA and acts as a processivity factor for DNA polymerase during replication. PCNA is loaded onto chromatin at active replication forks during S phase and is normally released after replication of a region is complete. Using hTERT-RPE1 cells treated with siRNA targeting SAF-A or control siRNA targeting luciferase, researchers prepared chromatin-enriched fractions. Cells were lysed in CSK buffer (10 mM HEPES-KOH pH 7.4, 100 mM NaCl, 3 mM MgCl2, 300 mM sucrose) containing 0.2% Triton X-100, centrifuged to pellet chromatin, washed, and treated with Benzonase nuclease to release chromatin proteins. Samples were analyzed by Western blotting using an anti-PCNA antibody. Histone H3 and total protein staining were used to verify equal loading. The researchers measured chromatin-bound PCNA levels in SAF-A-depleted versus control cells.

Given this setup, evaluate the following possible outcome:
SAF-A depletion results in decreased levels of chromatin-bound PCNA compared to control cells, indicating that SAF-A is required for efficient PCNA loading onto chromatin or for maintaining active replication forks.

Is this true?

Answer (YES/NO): YES